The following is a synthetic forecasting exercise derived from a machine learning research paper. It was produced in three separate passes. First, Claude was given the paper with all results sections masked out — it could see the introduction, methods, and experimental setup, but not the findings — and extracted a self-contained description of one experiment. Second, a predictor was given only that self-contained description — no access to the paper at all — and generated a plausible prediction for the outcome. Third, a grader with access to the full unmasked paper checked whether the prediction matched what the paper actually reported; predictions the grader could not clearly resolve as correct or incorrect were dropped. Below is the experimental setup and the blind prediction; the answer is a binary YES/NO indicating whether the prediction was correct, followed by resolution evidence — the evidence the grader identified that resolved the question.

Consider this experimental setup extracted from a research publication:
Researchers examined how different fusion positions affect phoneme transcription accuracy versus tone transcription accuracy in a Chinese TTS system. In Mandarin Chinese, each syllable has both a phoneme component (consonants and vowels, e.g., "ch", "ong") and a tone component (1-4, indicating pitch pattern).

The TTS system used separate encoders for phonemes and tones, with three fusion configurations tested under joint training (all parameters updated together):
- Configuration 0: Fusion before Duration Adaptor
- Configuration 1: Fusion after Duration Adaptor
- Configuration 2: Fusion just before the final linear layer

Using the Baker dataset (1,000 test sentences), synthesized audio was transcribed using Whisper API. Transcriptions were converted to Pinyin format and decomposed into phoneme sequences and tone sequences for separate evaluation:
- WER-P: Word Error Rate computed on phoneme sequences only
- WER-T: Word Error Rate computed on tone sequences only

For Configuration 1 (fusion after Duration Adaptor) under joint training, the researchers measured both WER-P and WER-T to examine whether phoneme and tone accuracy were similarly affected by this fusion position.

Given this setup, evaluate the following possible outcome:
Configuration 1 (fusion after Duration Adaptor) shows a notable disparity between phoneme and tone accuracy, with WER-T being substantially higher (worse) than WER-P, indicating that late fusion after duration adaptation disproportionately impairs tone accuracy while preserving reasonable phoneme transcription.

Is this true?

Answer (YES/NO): NO